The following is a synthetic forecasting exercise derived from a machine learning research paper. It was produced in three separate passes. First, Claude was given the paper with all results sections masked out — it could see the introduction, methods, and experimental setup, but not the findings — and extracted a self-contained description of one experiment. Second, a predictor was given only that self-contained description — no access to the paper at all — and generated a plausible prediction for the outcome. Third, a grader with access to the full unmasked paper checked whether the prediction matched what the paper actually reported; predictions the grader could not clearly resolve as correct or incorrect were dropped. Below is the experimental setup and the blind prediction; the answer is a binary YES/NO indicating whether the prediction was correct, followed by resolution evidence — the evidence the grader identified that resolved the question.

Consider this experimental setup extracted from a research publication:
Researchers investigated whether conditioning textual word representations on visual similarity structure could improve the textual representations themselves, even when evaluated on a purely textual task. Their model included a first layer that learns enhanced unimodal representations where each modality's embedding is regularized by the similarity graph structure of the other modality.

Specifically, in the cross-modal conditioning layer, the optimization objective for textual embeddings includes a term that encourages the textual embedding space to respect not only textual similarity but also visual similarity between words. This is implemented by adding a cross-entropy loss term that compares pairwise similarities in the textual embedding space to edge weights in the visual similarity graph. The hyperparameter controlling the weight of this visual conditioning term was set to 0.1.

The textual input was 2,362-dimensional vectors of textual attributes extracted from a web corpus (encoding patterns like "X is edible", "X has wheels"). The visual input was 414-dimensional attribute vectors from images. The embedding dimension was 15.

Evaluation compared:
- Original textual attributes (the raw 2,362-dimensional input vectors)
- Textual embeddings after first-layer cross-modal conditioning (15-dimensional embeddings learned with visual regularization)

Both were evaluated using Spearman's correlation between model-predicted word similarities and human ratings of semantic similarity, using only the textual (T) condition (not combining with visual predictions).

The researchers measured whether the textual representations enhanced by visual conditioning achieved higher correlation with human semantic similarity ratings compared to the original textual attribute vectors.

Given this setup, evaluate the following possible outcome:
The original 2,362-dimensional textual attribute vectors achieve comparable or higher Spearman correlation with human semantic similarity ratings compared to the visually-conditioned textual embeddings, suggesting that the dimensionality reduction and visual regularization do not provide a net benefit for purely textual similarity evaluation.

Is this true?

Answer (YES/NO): NO